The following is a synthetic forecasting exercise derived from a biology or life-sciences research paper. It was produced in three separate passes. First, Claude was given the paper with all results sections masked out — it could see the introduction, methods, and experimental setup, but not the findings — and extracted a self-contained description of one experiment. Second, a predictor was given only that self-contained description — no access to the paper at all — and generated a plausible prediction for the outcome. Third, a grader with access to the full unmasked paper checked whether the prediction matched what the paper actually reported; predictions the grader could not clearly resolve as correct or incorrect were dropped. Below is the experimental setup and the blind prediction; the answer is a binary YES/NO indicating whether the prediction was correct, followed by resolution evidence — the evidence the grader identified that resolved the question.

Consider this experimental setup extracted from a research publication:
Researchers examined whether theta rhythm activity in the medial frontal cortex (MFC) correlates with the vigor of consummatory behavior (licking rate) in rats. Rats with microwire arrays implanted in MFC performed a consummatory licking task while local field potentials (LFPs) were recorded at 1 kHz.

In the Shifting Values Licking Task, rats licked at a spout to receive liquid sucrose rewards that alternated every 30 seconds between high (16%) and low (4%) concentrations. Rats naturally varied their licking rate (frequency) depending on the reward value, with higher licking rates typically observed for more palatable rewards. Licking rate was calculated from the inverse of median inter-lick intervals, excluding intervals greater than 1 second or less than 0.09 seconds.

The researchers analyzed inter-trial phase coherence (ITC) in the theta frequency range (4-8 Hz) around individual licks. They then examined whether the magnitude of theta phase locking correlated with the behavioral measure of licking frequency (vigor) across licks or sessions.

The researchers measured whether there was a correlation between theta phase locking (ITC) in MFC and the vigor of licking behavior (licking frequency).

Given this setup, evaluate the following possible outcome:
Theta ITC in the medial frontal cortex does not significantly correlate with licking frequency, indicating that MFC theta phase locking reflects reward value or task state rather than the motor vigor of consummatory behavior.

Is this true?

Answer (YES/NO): NO